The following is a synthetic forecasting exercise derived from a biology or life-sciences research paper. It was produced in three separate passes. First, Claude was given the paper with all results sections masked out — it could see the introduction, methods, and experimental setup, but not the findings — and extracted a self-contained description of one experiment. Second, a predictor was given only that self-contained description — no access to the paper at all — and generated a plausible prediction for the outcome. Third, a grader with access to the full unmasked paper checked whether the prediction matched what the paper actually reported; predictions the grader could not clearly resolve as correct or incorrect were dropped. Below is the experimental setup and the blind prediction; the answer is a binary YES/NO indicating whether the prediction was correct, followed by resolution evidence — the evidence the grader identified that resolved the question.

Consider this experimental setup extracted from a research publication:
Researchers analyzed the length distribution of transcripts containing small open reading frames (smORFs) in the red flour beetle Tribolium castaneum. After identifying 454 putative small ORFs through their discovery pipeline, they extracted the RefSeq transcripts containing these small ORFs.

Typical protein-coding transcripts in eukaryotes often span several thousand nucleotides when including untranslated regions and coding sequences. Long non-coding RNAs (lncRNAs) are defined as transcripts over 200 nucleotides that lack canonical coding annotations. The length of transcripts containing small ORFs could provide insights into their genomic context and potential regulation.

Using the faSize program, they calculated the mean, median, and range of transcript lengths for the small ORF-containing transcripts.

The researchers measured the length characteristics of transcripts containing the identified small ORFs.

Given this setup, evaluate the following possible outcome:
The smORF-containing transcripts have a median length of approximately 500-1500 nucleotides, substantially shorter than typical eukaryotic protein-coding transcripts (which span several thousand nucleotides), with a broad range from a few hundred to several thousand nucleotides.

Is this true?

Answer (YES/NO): NO